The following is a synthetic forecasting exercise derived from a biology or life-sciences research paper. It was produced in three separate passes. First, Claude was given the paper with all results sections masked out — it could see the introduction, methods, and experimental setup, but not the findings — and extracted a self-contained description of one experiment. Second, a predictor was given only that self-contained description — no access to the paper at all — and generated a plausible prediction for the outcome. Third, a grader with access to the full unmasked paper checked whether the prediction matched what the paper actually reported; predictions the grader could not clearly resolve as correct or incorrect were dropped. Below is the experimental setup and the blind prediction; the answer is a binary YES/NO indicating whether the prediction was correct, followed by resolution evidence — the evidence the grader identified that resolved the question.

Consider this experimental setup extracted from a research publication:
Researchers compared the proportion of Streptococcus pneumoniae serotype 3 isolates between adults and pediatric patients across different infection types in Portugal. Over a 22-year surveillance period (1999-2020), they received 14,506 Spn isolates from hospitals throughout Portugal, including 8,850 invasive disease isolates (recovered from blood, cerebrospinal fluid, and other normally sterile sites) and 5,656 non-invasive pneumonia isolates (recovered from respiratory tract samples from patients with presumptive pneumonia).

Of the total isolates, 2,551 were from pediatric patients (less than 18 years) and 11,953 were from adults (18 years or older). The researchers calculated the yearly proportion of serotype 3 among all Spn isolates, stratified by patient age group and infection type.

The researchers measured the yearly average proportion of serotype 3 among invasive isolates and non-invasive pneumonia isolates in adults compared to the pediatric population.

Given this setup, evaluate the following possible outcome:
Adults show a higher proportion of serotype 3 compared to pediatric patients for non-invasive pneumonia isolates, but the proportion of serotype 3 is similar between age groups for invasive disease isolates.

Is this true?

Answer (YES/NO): NO